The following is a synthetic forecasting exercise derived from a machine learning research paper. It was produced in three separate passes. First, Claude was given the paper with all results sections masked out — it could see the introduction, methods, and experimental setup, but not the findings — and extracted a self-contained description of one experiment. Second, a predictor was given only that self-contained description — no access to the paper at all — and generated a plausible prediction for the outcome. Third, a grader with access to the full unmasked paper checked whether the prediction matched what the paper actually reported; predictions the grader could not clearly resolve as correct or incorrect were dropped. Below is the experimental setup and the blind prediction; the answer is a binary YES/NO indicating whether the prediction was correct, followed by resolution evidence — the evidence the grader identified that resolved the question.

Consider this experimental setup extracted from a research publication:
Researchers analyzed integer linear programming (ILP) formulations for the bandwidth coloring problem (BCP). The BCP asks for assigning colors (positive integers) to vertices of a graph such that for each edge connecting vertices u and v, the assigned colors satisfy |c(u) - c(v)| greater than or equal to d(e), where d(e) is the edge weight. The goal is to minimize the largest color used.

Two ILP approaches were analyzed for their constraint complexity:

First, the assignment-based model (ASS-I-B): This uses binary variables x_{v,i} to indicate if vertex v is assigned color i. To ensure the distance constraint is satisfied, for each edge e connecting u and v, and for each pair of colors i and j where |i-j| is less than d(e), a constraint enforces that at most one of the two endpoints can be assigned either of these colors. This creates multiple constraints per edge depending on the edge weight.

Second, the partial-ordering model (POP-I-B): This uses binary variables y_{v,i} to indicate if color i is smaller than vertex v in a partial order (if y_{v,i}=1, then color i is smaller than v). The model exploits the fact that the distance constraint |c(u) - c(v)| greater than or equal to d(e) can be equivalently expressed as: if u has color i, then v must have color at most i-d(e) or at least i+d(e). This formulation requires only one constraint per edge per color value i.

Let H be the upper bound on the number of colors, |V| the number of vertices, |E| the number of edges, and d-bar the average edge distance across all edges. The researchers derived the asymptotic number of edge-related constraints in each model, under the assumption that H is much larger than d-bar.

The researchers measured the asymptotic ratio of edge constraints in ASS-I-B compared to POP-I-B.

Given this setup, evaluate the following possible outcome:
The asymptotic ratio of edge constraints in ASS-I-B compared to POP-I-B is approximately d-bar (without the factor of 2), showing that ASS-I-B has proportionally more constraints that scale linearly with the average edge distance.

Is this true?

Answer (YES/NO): YES